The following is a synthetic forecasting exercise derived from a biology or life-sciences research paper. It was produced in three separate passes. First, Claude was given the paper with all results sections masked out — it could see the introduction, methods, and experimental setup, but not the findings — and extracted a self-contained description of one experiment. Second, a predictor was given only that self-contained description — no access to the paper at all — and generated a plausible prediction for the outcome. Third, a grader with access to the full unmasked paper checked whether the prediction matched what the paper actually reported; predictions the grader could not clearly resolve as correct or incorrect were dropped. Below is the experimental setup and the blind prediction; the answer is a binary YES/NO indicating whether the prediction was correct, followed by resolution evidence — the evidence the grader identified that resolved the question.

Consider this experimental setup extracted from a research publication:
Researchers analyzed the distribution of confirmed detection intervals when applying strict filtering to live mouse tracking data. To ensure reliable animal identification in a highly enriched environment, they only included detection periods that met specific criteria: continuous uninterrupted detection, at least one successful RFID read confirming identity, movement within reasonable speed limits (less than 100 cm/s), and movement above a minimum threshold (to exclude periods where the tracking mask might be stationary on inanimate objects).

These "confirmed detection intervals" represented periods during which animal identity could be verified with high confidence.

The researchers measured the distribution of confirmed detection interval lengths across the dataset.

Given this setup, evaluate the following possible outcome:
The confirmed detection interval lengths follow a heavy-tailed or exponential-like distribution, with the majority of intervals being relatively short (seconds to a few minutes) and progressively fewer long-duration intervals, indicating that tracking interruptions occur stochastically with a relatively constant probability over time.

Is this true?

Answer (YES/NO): YES